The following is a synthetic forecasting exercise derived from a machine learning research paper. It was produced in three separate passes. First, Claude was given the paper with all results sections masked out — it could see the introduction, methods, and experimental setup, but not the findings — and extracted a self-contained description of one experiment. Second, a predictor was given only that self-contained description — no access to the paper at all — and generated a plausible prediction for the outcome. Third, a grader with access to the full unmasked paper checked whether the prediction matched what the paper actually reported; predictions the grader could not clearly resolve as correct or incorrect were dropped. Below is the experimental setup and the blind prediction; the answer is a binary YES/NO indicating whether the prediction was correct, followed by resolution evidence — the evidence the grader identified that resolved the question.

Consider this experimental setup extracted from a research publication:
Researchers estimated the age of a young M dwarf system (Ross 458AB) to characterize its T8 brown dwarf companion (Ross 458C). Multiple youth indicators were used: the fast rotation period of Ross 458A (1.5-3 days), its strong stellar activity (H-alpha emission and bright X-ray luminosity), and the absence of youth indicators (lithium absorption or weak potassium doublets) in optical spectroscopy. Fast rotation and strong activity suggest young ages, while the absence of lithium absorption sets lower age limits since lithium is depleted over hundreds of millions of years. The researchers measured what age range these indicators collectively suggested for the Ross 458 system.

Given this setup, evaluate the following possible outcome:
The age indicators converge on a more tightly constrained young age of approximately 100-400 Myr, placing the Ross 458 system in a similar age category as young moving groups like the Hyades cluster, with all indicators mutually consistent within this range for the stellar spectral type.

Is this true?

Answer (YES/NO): NO